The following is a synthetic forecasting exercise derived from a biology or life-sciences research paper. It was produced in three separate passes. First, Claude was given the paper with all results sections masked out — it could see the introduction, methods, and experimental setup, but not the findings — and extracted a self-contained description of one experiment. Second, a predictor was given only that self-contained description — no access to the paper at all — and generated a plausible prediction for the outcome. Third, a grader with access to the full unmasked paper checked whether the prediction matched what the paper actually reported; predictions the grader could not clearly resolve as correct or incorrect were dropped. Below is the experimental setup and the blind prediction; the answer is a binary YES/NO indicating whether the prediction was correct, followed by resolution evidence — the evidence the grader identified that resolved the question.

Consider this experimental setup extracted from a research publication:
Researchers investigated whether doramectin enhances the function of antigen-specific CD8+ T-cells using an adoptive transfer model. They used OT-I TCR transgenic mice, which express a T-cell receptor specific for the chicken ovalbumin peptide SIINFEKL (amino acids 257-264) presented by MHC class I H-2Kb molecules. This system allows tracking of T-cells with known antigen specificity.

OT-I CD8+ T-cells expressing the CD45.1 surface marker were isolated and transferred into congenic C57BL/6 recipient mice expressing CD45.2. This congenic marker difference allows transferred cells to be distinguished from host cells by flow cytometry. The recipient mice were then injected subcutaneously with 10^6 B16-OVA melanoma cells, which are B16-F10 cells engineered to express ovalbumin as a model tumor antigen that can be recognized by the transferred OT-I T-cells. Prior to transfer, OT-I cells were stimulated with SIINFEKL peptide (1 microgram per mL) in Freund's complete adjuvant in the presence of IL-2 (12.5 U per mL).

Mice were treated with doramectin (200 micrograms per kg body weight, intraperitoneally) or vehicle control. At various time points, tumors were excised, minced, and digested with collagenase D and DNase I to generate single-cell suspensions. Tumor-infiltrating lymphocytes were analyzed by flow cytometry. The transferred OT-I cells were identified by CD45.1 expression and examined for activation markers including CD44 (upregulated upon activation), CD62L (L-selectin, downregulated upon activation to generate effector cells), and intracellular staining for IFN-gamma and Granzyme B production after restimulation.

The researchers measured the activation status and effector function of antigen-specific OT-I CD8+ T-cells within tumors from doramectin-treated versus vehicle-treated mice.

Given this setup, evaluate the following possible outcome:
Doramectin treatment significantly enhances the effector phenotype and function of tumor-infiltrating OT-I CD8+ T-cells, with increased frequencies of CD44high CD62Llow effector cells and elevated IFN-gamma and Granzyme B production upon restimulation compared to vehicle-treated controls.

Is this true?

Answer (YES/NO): NO